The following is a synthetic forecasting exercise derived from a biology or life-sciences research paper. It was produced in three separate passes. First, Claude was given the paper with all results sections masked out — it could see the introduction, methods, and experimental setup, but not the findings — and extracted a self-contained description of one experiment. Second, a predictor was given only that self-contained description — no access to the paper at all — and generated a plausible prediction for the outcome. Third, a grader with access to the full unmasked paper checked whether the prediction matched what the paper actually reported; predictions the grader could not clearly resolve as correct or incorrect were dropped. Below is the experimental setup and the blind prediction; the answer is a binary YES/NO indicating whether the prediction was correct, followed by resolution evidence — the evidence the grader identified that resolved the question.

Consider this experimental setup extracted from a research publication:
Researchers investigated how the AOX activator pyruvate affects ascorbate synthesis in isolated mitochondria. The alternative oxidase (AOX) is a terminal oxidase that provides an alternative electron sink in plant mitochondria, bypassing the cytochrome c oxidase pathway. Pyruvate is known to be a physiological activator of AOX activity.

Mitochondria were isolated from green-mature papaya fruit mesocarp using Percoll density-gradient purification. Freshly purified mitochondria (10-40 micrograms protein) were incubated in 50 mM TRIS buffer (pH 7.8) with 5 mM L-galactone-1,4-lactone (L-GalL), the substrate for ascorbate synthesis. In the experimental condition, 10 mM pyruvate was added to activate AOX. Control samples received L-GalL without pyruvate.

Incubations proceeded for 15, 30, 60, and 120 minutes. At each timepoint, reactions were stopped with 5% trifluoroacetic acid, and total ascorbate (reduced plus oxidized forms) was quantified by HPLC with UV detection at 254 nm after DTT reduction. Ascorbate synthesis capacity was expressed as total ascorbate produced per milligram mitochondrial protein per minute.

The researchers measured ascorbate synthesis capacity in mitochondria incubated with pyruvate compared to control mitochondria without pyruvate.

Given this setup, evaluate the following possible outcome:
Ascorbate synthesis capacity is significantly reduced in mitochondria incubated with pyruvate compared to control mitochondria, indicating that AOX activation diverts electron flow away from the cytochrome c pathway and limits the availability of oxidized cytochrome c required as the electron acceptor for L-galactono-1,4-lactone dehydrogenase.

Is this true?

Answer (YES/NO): NO